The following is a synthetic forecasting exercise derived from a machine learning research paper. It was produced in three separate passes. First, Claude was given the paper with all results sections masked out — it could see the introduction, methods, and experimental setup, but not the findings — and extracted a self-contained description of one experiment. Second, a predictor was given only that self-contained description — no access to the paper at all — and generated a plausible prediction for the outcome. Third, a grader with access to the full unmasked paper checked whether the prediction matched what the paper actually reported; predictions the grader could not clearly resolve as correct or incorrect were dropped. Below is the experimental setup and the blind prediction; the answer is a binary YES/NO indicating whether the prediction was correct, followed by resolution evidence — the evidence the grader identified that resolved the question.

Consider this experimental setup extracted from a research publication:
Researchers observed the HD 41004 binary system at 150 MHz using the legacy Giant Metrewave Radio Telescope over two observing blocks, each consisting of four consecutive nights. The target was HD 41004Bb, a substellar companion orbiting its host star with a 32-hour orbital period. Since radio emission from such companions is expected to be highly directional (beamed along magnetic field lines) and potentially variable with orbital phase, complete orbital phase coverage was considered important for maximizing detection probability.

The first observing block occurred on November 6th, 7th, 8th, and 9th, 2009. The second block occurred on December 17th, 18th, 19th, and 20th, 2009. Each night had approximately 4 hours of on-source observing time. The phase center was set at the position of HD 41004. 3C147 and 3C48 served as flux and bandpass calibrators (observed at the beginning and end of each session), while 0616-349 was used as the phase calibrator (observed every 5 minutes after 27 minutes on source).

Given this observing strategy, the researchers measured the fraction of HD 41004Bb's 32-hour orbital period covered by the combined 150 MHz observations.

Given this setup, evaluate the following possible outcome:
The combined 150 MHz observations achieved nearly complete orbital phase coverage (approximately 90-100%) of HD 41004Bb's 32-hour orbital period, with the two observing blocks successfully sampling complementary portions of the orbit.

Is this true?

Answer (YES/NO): YES